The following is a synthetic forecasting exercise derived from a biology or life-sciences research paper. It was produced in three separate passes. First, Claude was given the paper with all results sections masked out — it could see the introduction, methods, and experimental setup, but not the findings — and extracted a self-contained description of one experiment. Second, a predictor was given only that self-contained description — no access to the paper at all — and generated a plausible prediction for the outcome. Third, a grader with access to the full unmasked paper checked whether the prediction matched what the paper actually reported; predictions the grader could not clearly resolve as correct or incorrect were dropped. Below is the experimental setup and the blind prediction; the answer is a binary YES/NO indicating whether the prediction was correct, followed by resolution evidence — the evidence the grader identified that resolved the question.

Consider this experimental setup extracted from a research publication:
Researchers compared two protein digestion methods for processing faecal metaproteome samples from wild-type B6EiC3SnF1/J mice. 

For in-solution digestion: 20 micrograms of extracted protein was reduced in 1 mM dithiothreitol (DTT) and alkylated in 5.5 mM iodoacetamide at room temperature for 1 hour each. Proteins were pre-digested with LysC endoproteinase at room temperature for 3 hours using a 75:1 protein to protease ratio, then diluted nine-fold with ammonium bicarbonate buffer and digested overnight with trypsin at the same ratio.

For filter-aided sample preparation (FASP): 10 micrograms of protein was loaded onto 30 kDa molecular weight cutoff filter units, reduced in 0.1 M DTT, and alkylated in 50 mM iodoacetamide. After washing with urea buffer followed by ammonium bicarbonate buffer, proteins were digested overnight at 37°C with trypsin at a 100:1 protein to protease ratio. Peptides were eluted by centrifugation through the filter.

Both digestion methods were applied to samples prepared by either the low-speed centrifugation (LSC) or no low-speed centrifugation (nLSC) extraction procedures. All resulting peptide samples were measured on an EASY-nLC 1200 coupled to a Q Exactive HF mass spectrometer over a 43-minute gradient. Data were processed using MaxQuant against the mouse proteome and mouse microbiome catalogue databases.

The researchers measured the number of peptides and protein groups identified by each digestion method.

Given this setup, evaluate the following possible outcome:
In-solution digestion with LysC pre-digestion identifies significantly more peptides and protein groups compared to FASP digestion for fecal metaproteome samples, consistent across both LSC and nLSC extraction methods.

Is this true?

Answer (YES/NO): YES